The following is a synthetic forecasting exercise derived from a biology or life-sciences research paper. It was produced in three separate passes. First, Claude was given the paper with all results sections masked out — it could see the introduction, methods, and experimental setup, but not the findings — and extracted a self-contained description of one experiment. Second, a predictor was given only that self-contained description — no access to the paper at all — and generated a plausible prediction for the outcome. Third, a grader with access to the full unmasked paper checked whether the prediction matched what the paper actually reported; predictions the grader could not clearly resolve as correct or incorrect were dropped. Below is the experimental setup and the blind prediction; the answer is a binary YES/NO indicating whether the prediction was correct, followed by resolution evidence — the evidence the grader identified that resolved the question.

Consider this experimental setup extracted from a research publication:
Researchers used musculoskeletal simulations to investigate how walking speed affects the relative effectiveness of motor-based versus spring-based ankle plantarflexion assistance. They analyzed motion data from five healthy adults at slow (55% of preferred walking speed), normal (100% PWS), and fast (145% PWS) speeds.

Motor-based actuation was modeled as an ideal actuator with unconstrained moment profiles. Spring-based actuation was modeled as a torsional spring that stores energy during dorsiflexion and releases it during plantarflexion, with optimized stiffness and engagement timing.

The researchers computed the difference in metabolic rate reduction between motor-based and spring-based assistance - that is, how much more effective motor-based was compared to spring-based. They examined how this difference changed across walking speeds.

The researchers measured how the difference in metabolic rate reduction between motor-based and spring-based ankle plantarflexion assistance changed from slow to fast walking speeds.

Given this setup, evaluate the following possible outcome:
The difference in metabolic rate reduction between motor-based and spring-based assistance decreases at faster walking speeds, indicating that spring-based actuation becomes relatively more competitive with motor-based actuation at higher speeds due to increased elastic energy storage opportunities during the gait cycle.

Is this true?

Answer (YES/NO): NO